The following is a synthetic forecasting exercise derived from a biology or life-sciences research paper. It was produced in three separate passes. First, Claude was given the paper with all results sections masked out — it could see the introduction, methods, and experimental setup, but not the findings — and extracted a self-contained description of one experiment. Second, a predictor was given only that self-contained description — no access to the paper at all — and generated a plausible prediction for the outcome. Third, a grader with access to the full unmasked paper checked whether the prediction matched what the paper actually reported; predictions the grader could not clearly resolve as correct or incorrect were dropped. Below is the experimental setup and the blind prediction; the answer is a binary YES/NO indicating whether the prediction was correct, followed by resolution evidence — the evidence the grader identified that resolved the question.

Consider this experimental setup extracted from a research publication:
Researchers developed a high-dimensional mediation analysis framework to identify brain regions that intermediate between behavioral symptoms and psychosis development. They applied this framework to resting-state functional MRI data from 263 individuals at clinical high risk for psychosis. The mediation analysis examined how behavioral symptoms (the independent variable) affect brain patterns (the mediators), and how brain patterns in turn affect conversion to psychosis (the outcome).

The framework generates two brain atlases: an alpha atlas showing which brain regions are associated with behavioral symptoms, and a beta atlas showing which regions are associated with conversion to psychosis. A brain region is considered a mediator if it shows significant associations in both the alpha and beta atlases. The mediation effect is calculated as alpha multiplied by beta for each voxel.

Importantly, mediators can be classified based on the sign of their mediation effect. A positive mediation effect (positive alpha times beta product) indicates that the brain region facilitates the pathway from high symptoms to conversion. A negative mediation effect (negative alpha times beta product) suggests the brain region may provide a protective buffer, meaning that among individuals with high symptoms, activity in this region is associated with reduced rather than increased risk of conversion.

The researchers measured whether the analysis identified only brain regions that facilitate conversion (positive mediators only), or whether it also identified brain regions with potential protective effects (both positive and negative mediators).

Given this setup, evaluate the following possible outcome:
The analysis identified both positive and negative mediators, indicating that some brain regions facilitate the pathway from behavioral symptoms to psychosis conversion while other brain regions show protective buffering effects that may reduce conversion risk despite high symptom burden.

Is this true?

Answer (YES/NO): YES